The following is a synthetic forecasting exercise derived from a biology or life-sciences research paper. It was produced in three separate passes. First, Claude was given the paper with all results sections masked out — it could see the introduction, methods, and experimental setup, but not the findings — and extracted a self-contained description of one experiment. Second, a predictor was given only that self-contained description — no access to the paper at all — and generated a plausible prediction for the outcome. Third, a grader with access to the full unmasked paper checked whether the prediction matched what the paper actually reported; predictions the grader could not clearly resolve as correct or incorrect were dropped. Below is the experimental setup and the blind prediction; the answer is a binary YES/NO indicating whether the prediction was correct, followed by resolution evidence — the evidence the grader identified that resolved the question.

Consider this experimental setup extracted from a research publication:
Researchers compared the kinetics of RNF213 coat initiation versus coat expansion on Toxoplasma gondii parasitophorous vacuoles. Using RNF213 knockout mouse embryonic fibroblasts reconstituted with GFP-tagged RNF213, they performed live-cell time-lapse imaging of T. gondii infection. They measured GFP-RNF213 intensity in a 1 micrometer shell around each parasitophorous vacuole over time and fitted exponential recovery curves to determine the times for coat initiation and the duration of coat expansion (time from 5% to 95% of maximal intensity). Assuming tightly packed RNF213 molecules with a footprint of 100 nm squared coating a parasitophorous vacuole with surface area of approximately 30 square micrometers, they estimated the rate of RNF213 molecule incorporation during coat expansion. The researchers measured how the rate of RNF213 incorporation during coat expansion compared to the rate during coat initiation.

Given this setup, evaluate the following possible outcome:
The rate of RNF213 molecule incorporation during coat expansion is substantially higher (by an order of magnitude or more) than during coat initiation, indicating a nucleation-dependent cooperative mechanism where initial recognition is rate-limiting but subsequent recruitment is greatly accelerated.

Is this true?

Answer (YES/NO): YES